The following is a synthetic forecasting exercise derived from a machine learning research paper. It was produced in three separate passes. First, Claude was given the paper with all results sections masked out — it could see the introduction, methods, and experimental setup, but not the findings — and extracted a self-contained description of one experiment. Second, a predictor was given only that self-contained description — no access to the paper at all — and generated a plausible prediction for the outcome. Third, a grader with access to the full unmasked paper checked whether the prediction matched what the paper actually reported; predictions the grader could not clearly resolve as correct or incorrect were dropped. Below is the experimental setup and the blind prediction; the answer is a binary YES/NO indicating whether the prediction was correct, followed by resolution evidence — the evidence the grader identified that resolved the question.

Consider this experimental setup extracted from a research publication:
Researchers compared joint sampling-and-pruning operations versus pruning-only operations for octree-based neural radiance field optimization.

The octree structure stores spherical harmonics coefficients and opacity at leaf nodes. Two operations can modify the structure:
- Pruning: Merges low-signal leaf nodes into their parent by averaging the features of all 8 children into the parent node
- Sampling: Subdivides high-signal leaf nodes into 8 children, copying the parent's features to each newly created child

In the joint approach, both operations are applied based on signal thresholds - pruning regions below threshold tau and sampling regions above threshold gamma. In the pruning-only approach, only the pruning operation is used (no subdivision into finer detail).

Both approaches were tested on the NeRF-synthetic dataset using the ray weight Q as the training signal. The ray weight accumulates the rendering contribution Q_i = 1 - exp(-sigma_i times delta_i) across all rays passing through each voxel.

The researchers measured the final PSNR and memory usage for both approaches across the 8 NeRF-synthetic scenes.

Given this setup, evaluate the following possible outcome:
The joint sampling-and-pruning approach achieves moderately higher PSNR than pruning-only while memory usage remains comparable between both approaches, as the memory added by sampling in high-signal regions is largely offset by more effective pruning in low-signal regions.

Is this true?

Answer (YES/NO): NO